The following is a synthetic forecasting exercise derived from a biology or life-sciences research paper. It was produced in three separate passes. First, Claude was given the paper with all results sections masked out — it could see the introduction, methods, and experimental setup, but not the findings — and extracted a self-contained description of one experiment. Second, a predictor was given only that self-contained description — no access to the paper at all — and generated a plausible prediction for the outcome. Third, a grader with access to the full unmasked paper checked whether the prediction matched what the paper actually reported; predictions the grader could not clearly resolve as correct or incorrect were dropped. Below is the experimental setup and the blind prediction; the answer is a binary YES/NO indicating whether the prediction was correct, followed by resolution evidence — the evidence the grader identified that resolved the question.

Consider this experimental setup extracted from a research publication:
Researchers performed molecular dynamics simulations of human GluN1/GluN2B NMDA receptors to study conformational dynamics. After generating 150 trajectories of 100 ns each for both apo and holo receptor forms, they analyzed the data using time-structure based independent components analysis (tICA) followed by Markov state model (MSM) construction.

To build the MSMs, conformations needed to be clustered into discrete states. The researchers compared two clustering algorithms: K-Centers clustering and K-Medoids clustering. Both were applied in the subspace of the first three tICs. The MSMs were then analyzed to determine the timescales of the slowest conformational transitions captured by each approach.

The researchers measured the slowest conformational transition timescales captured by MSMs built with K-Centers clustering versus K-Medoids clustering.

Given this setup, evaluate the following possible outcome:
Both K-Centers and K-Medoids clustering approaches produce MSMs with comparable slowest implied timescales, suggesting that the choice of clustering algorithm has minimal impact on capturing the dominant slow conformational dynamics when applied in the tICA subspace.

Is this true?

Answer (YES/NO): NO